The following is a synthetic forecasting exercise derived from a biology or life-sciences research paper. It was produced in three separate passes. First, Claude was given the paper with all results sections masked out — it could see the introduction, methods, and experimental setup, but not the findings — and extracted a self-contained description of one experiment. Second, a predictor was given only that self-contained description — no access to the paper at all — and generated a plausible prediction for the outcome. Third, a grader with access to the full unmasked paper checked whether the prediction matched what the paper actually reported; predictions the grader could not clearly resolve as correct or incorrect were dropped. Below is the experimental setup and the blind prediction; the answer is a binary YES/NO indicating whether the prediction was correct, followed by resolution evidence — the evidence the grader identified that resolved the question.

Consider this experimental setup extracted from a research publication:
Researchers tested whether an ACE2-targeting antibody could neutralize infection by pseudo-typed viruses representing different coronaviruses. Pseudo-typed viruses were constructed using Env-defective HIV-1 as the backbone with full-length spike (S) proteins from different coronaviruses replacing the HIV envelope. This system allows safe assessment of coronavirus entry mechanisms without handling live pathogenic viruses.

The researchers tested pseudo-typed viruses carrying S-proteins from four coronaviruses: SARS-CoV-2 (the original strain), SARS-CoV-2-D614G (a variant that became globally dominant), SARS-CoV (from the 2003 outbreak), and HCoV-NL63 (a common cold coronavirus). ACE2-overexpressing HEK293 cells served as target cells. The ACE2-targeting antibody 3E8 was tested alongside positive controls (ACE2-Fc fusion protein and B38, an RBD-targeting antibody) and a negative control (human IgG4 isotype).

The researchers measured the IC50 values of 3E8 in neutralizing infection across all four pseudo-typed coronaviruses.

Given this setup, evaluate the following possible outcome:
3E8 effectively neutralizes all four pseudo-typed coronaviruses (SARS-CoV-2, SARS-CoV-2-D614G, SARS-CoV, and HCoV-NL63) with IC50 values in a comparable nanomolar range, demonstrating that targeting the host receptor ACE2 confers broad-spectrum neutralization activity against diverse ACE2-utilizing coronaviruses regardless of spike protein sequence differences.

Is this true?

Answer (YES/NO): YES